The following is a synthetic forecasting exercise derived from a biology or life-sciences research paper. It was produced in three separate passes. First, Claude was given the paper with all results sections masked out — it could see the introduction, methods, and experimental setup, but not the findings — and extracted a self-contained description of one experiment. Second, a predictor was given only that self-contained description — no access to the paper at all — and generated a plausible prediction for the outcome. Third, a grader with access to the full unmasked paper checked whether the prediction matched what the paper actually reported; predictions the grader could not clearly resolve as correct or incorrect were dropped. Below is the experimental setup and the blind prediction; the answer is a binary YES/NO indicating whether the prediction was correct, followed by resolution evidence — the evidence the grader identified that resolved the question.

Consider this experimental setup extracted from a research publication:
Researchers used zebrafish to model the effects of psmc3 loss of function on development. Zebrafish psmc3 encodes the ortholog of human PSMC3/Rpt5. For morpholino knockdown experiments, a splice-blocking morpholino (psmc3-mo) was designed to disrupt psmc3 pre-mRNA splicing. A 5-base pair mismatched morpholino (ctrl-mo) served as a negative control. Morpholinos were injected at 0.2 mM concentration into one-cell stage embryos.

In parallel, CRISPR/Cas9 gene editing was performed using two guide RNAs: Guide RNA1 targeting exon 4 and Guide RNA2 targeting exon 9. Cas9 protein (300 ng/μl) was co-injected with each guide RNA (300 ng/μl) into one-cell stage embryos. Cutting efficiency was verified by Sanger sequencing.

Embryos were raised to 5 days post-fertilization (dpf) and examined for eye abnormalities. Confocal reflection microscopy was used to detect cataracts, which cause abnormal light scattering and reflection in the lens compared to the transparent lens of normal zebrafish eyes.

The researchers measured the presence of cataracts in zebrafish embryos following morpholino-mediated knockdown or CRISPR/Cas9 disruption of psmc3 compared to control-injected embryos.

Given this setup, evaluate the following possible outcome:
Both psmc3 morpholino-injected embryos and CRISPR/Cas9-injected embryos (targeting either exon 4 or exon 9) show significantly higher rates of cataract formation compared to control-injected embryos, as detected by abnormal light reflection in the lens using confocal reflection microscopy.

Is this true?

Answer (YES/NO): YES